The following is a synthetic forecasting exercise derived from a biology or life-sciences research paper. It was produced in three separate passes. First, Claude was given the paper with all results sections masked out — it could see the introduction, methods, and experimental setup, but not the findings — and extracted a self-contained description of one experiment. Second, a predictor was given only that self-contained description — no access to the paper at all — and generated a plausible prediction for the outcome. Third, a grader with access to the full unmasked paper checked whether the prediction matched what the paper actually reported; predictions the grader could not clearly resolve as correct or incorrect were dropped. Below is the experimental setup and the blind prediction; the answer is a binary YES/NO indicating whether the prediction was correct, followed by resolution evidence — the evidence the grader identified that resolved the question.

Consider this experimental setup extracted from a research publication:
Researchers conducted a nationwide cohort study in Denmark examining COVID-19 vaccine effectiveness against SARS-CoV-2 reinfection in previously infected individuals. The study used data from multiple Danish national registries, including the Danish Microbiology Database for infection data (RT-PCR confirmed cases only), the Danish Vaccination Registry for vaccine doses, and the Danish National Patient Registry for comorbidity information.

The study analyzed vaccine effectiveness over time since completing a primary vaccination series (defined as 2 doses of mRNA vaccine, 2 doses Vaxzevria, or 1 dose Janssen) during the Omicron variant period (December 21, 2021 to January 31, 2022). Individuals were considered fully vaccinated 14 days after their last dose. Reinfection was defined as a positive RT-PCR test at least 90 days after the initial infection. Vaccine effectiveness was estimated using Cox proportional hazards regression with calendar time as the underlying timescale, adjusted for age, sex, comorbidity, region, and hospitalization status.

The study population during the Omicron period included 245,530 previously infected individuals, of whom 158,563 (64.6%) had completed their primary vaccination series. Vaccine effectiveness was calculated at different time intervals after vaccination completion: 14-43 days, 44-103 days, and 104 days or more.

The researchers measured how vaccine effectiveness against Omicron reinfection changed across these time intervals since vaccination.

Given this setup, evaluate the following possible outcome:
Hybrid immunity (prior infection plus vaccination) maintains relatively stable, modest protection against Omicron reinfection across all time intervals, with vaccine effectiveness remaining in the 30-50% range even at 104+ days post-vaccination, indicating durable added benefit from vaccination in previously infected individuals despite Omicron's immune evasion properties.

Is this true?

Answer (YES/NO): NO